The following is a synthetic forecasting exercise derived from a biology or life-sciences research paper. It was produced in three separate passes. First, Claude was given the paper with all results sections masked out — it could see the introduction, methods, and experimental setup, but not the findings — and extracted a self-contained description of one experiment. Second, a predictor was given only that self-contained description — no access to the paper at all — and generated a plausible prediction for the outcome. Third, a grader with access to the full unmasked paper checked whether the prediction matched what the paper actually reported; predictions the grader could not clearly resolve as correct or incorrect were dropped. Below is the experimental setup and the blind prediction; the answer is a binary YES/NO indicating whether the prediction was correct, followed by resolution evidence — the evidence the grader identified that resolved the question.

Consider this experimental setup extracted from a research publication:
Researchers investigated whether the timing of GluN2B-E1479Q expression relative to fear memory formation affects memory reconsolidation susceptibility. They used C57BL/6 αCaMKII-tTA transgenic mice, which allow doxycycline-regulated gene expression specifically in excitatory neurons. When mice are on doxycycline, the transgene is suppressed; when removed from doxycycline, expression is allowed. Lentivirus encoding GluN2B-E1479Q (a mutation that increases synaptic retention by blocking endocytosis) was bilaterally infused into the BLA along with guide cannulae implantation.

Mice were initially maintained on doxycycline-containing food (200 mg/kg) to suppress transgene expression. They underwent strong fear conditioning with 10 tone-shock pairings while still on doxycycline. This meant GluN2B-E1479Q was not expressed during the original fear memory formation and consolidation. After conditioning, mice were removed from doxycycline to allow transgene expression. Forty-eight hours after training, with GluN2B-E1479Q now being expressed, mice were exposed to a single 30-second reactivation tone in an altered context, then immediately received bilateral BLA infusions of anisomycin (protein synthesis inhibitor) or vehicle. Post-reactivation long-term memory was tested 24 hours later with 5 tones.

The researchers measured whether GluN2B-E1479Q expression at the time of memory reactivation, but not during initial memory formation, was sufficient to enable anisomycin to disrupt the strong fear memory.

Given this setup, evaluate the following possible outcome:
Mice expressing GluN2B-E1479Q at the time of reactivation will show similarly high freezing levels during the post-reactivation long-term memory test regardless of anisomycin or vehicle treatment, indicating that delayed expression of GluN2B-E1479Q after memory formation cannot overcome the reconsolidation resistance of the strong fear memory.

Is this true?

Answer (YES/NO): NO